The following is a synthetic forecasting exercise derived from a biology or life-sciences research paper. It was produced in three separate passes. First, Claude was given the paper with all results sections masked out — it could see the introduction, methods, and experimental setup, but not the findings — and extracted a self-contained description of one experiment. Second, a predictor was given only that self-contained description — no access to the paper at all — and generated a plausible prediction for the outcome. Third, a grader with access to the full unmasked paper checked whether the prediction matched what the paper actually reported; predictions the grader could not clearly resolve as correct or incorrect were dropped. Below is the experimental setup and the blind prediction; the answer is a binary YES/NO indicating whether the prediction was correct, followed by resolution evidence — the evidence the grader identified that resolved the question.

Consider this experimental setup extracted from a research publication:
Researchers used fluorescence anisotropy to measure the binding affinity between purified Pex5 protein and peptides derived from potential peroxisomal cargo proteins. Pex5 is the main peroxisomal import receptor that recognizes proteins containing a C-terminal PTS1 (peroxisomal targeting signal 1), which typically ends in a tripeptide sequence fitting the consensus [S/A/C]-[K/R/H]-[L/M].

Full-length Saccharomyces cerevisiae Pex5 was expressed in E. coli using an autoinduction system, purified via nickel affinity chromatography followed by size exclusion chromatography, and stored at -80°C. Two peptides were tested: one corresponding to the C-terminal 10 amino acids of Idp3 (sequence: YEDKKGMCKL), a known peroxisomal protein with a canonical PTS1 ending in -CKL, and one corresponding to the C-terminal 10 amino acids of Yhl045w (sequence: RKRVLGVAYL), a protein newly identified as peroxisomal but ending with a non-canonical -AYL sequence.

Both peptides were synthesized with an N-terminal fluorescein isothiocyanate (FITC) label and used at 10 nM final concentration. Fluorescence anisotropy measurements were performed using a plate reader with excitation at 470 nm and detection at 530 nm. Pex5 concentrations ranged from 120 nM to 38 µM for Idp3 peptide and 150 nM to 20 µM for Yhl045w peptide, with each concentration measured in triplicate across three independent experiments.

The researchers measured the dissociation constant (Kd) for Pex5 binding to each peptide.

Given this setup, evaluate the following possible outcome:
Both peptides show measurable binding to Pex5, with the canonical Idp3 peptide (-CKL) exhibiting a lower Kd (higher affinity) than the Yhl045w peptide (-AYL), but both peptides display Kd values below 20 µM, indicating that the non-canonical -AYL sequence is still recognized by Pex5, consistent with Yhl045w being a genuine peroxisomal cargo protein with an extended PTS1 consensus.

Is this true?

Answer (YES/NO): YES